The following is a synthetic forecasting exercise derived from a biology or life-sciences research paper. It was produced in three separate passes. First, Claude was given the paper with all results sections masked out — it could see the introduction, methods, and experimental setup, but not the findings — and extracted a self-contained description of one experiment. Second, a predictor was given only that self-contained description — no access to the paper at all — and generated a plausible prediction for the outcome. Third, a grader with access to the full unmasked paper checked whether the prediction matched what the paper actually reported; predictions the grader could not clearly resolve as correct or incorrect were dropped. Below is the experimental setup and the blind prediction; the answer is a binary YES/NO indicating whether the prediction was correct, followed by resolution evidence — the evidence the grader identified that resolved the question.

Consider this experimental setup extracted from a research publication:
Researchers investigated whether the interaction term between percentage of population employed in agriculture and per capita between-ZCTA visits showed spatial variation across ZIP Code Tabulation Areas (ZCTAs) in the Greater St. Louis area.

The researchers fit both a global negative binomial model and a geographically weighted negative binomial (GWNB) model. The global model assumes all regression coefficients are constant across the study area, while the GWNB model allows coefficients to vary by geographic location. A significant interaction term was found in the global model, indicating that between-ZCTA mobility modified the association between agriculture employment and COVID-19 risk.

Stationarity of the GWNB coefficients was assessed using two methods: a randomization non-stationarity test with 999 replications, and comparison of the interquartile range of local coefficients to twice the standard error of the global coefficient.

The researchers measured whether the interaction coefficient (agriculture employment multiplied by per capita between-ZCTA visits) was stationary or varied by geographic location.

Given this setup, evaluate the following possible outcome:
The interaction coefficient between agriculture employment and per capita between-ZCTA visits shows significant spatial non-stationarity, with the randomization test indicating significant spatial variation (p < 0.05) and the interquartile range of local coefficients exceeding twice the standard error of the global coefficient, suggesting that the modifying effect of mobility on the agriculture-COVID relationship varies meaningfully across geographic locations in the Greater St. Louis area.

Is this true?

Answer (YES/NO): NO